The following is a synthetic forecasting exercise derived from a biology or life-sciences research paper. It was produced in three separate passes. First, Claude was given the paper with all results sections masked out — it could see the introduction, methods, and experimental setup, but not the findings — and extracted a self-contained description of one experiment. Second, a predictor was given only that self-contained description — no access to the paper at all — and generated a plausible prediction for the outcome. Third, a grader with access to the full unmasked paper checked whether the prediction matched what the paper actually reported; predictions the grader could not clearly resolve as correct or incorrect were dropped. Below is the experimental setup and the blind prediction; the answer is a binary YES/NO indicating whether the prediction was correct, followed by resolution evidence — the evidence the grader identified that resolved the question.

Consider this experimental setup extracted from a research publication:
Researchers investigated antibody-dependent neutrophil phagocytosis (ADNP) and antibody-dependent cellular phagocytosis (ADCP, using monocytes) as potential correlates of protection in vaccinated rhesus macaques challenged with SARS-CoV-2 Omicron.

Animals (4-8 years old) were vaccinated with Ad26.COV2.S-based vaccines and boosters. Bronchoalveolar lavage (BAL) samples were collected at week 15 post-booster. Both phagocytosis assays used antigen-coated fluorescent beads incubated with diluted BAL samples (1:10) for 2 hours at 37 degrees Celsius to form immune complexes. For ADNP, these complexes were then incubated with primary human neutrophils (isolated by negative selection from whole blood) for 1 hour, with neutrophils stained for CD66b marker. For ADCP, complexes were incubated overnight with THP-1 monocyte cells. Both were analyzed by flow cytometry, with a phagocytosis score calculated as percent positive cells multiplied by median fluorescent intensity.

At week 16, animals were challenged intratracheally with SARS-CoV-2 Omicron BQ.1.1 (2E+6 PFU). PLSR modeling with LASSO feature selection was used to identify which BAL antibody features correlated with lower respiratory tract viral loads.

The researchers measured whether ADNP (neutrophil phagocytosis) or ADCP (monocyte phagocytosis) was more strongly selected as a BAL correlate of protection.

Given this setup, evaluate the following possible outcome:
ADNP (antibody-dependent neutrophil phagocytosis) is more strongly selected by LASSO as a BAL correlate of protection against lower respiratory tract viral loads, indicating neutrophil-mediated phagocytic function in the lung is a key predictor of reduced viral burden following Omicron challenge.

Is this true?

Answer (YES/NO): NO